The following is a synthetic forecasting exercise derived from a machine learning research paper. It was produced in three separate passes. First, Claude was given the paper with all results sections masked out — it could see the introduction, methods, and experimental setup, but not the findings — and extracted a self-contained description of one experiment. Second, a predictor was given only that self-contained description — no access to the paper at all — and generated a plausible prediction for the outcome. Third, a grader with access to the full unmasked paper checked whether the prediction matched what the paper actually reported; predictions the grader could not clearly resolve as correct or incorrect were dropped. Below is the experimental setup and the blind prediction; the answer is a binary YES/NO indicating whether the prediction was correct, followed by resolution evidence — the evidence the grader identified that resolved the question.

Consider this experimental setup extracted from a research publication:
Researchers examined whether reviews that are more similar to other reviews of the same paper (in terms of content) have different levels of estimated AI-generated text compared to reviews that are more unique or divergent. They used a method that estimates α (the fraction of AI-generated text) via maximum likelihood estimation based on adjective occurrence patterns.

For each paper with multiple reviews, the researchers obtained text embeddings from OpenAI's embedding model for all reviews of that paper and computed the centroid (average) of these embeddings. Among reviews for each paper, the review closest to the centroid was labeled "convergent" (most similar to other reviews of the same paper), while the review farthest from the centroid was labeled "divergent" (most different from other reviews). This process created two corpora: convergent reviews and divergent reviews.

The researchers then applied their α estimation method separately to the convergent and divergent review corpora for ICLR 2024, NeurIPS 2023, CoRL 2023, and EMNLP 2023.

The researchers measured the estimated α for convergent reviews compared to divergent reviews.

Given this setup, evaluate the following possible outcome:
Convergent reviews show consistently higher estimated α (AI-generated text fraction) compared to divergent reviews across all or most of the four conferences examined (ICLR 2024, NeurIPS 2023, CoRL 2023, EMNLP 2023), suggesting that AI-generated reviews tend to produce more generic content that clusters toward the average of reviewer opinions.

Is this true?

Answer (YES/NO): YES